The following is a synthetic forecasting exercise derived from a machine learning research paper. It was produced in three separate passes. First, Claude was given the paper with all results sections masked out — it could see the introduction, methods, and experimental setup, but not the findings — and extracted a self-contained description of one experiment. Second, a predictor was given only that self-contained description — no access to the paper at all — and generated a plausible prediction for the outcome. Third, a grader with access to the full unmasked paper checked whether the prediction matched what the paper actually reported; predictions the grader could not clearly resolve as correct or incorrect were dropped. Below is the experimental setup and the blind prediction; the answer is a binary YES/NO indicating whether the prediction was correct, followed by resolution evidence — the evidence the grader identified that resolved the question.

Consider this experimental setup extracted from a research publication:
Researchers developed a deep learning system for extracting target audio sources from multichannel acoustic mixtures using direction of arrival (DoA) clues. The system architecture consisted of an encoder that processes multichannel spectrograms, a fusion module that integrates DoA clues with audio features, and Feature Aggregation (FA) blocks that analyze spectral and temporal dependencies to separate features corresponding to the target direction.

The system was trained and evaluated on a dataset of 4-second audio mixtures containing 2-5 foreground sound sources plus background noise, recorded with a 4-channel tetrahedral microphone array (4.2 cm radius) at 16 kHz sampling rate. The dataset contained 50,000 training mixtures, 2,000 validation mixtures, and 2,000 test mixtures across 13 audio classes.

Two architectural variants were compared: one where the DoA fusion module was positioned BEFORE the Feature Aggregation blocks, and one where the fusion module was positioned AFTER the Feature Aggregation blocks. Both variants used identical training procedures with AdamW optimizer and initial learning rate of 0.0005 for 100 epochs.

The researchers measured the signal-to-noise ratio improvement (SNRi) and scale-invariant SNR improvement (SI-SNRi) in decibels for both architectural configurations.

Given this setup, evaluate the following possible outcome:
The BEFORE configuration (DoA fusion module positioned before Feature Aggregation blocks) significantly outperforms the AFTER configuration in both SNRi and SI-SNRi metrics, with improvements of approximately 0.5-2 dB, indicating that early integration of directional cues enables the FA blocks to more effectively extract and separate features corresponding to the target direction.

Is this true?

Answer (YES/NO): NO